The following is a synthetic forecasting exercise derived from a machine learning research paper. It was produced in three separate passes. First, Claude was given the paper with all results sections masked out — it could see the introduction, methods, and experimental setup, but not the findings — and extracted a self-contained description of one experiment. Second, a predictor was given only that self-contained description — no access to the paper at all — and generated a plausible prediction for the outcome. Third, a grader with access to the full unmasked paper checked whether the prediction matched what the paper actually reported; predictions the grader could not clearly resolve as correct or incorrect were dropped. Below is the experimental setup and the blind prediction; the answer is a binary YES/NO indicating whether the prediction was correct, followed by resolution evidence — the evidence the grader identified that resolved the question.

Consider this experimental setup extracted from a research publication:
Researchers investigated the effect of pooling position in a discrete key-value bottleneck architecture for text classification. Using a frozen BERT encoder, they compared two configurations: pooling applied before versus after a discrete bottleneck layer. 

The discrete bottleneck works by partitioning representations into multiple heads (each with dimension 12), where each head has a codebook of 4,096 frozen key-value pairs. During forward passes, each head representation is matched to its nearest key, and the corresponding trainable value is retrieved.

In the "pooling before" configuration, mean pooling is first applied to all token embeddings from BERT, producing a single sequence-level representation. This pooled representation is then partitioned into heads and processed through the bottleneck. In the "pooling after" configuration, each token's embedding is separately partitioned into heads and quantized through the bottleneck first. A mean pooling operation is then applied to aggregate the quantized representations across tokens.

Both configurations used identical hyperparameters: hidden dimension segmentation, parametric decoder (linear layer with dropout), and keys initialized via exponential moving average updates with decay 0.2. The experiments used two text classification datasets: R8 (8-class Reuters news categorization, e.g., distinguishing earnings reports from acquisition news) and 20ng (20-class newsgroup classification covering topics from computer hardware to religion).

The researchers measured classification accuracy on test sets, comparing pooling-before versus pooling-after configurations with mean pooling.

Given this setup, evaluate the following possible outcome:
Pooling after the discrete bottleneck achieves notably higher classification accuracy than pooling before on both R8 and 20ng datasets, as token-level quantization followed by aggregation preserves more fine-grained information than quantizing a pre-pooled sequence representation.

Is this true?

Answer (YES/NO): YES